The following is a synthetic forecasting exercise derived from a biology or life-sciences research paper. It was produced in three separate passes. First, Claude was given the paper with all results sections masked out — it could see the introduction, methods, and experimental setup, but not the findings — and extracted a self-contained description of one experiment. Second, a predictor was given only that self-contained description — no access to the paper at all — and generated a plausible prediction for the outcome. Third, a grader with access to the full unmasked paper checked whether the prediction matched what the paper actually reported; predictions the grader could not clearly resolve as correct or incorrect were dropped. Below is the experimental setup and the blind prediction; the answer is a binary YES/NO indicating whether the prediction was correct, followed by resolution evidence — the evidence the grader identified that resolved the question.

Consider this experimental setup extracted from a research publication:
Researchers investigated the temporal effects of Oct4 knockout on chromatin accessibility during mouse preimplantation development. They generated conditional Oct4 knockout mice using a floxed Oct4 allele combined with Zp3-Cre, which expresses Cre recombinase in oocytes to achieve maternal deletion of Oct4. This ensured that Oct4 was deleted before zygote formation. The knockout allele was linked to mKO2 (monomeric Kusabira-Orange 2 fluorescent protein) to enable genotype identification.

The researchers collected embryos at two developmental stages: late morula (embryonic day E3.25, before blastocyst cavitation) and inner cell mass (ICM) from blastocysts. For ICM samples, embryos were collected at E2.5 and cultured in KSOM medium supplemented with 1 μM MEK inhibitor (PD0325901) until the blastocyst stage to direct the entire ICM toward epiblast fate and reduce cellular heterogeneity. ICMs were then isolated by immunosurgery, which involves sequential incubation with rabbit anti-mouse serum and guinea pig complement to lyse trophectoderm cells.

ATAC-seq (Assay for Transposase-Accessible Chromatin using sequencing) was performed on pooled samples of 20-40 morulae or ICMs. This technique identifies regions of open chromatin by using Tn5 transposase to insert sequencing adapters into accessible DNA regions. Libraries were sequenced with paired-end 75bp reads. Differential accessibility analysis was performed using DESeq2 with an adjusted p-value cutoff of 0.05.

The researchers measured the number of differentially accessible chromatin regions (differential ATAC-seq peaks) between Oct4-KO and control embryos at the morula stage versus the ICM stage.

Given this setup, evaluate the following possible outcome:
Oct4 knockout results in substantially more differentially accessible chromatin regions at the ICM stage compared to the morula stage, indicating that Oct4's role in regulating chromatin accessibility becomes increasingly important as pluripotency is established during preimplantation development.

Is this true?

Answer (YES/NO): YES